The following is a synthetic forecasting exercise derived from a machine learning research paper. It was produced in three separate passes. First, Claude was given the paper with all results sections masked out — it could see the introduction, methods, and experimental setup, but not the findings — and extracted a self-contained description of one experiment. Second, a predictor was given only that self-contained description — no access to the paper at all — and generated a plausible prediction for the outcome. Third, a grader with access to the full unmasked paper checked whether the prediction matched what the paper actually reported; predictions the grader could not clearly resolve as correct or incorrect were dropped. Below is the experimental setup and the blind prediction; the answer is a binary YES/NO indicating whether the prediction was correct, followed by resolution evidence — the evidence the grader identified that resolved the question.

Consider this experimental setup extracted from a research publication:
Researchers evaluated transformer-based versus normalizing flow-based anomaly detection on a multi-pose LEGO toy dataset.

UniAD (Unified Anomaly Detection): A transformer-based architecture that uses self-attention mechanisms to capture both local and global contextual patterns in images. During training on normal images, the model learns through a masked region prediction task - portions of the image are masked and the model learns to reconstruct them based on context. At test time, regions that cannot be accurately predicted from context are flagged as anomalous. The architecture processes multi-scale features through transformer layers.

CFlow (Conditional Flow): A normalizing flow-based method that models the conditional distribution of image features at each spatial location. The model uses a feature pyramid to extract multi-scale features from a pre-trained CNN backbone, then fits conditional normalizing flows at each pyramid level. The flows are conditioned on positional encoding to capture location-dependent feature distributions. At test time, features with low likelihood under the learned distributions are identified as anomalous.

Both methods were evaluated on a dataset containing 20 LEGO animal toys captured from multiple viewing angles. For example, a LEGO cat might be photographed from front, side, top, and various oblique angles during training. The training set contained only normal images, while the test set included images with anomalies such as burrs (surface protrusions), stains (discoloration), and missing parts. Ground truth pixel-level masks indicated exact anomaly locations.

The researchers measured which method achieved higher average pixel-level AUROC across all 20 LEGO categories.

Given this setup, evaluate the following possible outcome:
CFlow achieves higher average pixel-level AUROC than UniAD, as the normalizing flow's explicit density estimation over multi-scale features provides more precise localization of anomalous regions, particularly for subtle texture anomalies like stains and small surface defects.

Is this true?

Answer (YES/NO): YES